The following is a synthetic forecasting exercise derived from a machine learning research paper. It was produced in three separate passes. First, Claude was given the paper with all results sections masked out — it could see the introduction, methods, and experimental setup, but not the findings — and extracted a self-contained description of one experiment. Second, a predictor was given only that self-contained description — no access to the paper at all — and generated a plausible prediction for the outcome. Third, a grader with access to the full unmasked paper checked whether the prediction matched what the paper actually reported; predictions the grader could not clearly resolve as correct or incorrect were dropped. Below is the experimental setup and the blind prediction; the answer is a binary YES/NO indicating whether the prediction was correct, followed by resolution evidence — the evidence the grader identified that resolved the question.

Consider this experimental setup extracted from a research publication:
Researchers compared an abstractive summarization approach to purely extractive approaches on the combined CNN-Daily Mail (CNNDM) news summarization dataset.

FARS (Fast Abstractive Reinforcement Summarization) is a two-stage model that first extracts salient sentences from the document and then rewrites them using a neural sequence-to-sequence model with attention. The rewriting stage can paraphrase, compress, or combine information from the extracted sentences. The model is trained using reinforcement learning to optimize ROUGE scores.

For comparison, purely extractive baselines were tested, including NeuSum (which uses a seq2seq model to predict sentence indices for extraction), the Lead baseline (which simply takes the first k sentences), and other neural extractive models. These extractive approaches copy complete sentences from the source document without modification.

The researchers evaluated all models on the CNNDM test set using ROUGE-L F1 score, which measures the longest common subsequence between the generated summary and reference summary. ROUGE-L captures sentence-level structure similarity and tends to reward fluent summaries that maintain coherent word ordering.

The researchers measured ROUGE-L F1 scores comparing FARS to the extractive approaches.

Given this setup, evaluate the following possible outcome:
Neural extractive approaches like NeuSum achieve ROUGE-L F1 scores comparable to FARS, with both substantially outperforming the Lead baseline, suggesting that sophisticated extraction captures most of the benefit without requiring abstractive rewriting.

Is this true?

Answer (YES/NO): NO